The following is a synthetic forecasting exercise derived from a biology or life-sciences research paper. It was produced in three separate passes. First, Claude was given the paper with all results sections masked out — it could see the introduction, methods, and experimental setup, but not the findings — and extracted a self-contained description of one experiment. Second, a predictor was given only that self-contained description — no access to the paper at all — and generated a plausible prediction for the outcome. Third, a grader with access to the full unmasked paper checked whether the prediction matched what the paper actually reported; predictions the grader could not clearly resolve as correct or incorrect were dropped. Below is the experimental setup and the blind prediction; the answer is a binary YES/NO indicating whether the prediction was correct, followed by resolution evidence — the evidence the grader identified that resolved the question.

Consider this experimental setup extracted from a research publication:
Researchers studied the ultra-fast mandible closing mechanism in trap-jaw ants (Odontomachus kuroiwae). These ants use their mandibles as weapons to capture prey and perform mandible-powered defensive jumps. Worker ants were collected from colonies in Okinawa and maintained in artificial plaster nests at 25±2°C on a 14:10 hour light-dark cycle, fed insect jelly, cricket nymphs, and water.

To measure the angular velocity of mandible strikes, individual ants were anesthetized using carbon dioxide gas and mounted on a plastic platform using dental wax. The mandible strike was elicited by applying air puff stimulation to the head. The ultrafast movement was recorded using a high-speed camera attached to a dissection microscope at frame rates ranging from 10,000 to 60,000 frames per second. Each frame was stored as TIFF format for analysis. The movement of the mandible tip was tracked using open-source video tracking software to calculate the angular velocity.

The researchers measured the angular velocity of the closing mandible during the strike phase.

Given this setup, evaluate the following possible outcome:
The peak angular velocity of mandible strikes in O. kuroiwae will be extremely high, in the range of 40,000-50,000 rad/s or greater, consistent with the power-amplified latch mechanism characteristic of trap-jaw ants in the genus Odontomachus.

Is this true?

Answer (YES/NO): NO